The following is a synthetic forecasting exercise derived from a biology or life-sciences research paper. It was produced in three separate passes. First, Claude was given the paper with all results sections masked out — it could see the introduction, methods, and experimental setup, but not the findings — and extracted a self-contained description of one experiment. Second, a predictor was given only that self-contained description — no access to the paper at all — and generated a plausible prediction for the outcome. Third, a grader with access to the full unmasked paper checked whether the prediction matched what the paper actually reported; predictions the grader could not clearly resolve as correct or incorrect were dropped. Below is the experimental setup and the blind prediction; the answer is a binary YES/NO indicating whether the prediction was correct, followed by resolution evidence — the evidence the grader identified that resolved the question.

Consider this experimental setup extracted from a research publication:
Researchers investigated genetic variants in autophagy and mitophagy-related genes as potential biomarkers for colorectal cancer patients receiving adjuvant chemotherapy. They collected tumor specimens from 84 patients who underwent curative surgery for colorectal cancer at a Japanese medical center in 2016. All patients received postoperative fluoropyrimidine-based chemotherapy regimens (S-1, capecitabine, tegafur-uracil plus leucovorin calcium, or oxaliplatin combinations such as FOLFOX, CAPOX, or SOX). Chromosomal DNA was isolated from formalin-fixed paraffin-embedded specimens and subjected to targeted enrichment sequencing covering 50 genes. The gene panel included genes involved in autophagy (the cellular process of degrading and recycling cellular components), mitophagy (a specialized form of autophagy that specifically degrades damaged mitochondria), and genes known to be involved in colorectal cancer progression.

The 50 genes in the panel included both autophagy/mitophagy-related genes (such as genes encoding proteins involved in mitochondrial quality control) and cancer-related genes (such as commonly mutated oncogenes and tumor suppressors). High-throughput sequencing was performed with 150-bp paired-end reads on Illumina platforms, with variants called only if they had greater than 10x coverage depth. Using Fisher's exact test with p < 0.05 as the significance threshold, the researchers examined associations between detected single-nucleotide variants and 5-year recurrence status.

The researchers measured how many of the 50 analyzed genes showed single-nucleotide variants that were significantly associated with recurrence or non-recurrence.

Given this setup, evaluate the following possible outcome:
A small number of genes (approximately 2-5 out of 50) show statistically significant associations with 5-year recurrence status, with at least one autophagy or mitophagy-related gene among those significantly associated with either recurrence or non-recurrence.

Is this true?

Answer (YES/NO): YES